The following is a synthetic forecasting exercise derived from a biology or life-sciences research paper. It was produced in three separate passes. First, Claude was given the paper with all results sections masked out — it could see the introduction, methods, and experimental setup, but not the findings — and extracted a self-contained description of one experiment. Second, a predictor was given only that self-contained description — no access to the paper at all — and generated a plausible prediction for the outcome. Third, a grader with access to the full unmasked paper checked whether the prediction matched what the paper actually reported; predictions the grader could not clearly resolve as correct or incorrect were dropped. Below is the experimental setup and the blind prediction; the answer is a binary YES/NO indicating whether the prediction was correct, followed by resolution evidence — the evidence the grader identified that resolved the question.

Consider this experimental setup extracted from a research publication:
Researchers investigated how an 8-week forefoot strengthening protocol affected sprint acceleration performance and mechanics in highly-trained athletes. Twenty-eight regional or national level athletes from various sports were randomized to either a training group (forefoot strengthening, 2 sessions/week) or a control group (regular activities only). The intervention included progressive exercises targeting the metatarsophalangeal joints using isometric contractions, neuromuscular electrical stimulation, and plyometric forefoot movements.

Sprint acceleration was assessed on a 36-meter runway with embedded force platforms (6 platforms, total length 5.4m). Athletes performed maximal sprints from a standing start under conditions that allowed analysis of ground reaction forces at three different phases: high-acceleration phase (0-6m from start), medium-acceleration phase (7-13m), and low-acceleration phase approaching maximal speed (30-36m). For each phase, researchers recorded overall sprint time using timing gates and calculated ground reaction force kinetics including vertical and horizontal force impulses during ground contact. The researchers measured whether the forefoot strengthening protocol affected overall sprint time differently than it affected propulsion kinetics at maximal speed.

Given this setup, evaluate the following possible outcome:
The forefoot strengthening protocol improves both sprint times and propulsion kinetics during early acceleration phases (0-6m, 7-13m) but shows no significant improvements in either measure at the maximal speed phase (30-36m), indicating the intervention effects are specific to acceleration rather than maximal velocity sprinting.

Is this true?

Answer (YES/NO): NO